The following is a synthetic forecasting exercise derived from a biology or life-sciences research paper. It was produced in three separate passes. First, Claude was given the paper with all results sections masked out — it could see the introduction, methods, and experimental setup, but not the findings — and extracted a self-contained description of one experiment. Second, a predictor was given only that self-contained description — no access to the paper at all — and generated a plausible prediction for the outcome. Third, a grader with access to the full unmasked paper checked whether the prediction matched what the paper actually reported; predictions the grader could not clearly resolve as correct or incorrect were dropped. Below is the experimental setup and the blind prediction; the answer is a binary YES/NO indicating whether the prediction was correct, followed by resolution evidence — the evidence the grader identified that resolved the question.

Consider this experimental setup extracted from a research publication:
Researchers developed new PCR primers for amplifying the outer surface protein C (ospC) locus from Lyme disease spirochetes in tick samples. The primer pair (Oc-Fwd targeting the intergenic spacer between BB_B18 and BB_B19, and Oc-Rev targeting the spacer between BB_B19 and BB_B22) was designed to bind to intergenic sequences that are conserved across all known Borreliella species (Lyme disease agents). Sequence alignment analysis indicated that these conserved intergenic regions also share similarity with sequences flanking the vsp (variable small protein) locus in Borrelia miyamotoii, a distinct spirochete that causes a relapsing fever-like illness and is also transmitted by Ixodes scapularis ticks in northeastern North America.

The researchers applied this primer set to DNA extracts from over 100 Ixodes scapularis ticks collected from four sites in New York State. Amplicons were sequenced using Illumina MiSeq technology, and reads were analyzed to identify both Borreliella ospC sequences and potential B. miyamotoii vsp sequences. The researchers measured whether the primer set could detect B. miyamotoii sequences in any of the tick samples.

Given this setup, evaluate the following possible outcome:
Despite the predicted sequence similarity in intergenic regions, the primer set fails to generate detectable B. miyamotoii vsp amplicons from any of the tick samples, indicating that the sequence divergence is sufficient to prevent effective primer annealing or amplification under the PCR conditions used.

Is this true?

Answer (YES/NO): NO